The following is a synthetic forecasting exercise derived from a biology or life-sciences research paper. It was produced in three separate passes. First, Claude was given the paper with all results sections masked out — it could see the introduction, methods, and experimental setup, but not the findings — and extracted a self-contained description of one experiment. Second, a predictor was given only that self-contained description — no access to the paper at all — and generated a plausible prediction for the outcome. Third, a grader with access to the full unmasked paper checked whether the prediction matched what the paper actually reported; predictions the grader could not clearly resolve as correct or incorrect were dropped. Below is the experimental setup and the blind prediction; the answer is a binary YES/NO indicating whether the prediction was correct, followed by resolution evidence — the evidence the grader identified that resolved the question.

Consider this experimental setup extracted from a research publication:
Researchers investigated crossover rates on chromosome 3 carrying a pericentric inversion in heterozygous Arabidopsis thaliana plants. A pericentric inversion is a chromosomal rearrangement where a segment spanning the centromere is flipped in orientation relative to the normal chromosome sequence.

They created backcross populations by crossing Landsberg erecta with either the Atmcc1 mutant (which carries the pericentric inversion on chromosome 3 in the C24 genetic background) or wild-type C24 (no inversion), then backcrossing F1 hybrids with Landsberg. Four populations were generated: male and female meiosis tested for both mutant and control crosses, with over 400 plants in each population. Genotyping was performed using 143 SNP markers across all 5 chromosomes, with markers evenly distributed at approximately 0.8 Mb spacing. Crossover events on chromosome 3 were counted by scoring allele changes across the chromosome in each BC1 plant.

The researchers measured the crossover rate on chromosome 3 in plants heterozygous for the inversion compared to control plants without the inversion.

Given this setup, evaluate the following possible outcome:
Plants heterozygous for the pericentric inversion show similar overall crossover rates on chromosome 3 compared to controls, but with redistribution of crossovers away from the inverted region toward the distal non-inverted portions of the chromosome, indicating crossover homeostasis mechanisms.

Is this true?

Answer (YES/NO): NO